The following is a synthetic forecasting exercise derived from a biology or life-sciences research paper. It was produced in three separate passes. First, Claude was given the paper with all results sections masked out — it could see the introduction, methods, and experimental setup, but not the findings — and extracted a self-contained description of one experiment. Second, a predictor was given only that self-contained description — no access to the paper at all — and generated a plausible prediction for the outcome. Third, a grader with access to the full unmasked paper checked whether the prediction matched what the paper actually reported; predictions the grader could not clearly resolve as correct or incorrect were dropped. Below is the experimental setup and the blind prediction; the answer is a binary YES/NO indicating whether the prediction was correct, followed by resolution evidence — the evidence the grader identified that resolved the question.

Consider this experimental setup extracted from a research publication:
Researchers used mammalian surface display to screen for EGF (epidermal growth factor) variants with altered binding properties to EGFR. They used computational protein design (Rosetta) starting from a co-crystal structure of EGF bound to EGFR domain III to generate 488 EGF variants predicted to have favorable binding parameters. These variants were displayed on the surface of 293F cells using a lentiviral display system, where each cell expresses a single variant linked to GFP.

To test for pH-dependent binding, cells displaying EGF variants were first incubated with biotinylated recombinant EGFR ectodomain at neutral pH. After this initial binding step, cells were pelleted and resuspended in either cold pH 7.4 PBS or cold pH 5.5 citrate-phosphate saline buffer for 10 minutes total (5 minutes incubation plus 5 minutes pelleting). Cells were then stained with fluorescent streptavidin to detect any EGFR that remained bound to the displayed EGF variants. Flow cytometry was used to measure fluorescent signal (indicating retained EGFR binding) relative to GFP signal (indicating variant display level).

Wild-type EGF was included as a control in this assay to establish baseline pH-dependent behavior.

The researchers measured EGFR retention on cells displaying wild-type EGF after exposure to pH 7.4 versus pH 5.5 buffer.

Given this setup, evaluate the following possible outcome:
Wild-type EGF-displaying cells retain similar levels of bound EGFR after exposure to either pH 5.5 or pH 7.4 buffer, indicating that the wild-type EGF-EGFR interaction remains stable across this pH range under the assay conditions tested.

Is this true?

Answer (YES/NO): NO